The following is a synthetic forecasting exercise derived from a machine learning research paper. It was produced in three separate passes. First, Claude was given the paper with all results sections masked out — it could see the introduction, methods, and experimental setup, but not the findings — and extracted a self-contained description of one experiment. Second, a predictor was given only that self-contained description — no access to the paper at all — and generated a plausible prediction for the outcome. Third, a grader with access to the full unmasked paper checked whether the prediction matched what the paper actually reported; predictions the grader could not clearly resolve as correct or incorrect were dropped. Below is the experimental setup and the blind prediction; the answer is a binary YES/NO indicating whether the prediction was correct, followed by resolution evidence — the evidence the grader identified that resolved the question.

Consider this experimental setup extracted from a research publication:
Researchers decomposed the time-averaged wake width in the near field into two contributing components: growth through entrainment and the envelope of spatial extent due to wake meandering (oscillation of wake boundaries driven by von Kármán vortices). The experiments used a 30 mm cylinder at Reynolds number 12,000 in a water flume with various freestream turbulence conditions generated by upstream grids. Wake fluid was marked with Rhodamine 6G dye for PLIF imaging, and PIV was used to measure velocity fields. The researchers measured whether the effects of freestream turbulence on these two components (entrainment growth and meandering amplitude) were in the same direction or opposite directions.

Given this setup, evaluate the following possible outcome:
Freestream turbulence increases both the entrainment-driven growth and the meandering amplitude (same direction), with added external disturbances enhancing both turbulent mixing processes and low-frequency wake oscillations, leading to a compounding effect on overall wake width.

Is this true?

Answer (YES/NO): YES